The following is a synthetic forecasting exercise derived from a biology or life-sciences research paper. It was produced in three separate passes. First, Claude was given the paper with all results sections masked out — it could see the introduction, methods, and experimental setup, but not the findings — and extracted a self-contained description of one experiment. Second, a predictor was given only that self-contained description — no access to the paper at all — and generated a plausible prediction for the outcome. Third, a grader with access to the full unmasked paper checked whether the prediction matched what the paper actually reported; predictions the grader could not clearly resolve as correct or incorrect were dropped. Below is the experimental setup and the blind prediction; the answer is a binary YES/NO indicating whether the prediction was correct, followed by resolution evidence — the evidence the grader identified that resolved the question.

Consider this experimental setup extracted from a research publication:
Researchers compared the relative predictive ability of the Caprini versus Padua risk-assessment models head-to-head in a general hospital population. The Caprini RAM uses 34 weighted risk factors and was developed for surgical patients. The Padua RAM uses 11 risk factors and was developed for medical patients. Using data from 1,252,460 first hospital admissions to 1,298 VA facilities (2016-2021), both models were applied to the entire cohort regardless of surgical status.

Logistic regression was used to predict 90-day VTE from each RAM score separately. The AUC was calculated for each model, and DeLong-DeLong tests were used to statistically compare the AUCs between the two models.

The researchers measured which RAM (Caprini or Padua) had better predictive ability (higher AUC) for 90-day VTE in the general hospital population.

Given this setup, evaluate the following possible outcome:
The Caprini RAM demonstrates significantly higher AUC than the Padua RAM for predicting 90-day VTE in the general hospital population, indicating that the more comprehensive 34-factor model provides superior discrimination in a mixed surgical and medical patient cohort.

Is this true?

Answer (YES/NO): NO